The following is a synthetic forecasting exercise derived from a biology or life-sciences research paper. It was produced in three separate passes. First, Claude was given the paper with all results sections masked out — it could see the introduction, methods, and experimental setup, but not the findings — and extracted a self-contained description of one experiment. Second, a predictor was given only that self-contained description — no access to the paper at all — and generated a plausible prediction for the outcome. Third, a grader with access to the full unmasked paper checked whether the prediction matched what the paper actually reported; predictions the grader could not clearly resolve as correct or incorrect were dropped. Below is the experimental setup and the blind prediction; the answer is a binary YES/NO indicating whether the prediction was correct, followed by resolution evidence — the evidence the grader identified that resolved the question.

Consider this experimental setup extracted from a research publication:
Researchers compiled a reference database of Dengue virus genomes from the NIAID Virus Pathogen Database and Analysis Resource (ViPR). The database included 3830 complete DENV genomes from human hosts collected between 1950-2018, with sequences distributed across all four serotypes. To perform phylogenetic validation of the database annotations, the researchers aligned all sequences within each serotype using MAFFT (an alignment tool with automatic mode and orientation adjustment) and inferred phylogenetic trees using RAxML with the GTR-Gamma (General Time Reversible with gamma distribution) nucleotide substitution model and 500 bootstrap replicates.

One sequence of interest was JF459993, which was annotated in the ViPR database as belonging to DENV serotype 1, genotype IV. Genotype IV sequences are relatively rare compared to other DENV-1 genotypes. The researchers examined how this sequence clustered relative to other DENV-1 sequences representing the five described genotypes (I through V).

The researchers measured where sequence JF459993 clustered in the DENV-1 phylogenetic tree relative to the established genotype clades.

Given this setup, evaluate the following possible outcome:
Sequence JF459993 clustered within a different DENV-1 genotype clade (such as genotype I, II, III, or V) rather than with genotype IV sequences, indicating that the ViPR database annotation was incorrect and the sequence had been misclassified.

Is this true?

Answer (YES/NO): YES